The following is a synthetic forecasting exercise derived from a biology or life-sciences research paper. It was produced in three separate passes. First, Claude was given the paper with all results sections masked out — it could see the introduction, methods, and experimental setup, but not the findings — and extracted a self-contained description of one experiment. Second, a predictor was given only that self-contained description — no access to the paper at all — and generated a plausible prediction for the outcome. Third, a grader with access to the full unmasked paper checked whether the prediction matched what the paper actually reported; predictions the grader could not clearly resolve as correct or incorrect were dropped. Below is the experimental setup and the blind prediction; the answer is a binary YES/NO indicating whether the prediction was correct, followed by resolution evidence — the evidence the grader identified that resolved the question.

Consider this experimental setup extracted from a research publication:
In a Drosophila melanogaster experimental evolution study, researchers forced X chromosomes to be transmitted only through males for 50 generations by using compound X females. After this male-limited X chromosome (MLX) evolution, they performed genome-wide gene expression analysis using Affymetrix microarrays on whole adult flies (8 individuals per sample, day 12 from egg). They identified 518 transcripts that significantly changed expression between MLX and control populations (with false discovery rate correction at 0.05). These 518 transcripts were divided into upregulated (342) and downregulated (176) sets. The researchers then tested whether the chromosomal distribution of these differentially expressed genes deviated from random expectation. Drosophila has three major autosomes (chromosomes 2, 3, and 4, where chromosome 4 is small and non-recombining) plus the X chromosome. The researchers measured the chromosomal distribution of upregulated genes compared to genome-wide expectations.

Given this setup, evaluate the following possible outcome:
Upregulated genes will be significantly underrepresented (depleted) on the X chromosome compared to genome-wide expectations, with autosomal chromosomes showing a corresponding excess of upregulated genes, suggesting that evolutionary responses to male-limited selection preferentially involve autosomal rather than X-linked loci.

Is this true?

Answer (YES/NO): NO